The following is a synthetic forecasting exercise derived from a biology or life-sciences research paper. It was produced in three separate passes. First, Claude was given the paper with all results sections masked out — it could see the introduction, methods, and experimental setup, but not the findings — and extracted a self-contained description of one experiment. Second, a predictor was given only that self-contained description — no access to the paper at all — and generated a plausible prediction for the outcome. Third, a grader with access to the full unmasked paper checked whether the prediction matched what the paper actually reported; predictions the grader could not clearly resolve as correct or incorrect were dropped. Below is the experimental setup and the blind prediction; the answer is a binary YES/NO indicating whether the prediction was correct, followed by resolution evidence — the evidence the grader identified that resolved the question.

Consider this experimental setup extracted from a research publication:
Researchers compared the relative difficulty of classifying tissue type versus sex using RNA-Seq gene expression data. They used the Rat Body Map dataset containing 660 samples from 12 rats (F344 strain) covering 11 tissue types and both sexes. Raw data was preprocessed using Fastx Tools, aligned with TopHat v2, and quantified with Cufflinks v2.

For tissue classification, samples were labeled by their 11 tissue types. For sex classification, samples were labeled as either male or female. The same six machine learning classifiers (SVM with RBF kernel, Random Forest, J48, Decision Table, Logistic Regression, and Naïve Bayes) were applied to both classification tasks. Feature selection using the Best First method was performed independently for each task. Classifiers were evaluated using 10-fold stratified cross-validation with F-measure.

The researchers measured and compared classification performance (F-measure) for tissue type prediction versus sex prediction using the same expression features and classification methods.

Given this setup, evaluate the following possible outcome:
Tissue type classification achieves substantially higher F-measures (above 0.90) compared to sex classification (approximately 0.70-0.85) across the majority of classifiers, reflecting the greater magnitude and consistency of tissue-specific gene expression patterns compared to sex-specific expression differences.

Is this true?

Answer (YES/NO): NO